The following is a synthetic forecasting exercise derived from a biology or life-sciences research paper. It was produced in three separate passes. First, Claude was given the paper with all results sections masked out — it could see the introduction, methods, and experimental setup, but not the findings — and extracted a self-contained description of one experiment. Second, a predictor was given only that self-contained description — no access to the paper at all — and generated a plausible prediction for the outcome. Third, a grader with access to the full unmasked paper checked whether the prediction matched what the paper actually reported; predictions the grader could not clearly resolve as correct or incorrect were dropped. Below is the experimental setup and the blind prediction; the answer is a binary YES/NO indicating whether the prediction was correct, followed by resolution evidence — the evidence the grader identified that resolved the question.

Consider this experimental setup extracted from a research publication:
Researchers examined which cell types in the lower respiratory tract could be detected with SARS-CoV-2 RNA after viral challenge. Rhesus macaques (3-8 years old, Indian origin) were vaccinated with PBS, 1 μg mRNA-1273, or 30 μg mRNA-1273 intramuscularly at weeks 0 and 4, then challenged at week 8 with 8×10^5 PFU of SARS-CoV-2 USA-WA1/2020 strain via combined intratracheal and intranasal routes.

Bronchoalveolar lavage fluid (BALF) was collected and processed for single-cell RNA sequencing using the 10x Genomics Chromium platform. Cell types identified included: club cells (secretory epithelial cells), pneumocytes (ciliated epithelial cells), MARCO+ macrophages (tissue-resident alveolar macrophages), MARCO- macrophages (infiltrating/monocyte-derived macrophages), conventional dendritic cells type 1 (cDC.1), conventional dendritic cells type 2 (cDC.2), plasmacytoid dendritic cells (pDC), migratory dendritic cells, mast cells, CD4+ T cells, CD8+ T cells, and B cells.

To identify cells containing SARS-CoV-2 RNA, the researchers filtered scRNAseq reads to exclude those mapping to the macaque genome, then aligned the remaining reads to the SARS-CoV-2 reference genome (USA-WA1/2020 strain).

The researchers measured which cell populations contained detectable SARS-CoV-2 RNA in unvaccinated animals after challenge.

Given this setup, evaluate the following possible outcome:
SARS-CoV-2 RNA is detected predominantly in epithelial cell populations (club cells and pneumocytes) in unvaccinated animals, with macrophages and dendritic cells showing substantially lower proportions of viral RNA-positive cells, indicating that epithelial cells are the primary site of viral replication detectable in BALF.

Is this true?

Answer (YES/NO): NO